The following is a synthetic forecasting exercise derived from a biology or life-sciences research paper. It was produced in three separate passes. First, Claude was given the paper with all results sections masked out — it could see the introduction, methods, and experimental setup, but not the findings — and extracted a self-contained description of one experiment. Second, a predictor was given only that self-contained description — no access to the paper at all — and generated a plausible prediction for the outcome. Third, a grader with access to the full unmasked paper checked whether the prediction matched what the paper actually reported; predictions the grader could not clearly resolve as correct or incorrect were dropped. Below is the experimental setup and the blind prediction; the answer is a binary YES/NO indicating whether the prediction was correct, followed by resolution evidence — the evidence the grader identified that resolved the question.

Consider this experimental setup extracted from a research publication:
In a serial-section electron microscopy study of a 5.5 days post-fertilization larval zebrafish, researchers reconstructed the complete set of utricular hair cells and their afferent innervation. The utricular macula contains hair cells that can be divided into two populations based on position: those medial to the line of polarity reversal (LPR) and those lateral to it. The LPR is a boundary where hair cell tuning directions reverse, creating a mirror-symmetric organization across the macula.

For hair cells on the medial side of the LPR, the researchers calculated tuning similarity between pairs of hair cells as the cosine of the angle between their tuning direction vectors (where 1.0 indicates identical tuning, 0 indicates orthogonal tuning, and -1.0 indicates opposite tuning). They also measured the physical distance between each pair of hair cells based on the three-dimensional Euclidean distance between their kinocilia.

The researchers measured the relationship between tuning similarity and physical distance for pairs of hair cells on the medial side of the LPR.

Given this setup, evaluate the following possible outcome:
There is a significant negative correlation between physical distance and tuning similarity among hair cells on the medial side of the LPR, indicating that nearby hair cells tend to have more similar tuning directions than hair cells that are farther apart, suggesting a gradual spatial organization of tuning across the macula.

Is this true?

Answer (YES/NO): YES